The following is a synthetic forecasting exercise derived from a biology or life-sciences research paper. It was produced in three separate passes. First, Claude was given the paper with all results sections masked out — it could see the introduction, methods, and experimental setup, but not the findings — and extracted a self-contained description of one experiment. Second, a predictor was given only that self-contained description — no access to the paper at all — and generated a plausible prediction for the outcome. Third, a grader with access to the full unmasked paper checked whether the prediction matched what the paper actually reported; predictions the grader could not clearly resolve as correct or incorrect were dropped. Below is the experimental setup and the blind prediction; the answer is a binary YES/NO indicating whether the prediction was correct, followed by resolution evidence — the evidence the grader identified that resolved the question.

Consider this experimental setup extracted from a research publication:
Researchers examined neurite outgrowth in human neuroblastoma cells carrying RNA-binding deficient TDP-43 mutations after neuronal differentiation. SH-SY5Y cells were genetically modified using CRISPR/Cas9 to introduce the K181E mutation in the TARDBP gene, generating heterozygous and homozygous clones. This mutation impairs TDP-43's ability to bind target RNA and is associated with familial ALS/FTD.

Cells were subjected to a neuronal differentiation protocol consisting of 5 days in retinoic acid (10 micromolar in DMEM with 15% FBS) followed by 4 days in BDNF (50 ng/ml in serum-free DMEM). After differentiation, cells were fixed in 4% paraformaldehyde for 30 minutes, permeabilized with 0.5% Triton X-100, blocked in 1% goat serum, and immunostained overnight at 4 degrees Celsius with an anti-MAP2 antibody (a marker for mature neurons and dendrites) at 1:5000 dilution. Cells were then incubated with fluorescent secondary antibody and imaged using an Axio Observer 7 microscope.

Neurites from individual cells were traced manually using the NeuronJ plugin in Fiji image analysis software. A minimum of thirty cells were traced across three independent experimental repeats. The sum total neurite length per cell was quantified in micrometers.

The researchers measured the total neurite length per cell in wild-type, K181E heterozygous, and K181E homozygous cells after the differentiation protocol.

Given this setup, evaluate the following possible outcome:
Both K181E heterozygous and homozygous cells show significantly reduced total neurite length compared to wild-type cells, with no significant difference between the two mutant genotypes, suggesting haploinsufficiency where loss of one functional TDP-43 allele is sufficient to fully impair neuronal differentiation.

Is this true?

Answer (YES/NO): NO